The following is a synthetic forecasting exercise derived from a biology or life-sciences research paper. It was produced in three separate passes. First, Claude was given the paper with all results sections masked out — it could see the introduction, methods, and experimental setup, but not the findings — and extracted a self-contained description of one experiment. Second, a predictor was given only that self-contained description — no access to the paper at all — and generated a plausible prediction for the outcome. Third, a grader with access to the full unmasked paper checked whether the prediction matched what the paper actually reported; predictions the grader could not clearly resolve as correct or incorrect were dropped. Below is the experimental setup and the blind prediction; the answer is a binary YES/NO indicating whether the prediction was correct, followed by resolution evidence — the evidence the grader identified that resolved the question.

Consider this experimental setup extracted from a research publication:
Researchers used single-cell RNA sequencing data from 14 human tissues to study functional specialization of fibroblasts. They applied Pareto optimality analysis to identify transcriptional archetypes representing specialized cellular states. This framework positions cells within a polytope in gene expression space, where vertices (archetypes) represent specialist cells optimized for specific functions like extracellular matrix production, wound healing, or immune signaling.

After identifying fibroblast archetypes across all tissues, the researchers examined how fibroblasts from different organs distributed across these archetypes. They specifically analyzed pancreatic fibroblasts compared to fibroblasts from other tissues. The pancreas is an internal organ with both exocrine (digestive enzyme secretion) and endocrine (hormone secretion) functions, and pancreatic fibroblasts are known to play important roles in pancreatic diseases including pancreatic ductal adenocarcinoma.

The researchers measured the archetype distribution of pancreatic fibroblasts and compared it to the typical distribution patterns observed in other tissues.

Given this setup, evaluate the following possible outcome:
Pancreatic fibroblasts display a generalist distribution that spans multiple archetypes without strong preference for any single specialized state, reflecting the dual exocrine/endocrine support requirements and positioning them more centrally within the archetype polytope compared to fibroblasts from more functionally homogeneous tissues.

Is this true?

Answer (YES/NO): NO